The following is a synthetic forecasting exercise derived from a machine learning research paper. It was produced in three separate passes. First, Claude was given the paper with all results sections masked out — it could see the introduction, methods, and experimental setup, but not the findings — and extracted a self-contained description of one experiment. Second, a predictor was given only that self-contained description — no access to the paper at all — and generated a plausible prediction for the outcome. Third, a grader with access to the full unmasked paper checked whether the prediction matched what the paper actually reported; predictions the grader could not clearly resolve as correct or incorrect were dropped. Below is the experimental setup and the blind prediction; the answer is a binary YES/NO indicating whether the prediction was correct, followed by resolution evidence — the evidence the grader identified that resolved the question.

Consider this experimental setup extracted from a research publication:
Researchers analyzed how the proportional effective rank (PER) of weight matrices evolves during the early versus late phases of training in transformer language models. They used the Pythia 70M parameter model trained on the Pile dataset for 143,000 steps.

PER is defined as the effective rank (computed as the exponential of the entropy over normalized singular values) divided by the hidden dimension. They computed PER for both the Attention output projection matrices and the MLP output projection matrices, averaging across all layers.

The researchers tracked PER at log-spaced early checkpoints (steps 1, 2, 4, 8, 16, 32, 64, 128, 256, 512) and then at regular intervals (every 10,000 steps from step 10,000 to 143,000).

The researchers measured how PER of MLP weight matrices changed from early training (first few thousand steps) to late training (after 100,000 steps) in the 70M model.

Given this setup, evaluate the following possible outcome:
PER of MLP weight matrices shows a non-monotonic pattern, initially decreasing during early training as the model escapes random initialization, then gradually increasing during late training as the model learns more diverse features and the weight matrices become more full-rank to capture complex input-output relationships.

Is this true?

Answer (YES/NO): NO